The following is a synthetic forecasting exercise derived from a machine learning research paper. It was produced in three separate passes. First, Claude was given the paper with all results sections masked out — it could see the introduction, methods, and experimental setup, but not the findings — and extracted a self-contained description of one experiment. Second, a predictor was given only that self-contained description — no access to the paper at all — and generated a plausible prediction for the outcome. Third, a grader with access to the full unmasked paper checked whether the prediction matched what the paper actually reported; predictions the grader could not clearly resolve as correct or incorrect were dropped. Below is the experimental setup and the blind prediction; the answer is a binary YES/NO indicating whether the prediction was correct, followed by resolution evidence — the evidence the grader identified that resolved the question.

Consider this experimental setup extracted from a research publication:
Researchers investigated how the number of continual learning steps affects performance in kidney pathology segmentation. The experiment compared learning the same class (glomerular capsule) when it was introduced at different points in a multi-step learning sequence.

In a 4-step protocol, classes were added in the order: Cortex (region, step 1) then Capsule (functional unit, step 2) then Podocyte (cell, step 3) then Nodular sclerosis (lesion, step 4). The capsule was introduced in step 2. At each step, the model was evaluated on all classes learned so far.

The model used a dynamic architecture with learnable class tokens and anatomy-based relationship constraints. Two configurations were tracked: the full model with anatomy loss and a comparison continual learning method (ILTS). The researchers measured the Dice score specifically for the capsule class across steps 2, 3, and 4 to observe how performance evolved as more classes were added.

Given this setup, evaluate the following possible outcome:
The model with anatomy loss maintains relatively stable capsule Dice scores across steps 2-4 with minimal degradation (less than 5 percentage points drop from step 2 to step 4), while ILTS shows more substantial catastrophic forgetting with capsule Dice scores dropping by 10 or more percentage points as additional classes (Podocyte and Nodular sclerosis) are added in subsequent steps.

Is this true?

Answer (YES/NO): NO